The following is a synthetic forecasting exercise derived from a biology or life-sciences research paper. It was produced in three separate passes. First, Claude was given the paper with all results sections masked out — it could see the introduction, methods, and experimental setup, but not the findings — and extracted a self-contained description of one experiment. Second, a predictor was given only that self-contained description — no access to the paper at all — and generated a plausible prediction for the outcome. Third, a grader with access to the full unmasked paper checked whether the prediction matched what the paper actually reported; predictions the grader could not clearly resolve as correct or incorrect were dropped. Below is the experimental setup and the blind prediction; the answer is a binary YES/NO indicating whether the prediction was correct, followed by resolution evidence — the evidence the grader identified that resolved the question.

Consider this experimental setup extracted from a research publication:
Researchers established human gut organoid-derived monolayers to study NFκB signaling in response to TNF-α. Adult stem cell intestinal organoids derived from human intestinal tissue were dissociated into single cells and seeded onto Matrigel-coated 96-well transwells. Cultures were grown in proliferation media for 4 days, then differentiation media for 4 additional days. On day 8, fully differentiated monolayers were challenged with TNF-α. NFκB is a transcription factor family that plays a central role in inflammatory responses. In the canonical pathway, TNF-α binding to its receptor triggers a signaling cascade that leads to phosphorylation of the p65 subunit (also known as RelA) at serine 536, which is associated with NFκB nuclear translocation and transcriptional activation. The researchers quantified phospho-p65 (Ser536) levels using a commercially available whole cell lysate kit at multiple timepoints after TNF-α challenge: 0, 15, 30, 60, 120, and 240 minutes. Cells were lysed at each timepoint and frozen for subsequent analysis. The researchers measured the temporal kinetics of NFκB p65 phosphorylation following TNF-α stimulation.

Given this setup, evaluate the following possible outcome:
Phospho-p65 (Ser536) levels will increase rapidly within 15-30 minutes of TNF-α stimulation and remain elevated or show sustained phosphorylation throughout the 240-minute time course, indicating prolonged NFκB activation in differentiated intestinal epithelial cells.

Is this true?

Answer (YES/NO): NO